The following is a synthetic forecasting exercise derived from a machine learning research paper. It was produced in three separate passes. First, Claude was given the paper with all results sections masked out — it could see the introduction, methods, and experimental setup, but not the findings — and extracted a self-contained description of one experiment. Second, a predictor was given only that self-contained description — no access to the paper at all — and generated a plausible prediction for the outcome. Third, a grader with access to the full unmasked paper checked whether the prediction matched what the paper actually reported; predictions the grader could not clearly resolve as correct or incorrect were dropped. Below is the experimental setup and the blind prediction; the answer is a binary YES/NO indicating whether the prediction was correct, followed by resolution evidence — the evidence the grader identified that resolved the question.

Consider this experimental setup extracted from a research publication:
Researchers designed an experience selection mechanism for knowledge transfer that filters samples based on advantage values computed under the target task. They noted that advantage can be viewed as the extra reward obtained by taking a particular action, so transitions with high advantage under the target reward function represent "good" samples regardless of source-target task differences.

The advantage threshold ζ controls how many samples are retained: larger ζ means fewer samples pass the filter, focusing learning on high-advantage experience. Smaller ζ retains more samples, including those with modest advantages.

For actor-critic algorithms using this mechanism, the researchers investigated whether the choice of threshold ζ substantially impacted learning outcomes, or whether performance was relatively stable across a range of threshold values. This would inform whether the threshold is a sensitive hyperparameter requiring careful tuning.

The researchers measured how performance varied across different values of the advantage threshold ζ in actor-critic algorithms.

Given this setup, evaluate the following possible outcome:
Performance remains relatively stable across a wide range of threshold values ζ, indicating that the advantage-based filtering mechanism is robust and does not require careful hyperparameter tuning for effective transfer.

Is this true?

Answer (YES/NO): YES